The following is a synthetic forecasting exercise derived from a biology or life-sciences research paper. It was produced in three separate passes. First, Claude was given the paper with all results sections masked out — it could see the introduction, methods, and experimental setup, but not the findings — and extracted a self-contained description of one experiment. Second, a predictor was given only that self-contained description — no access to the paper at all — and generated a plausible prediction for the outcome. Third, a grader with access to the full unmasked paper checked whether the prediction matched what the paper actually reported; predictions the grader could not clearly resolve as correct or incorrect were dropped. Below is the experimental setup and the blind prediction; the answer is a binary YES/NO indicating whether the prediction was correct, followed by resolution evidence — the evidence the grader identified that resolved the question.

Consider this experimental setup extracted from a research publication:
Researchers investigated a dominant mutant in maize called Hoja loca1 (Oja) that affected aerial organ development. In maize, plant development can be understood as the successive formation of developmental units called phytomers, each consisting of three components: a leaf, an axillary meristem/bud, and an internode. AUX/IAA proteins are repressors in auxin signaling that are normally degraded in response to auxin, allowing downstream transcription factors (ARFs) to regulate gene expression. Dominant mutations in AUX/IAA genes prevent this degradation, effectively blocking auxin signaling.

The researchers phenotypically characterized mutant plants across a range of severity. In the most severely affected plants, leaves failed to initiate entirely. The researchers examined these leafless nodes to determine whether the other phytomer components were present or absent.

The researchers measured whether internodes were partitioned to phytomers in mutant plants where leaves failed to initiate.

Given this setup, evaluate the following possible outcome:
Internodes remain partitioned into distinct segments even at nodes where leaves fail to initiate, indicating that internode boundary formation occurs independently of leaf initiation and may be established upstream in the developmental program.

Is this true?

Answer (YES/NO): YES